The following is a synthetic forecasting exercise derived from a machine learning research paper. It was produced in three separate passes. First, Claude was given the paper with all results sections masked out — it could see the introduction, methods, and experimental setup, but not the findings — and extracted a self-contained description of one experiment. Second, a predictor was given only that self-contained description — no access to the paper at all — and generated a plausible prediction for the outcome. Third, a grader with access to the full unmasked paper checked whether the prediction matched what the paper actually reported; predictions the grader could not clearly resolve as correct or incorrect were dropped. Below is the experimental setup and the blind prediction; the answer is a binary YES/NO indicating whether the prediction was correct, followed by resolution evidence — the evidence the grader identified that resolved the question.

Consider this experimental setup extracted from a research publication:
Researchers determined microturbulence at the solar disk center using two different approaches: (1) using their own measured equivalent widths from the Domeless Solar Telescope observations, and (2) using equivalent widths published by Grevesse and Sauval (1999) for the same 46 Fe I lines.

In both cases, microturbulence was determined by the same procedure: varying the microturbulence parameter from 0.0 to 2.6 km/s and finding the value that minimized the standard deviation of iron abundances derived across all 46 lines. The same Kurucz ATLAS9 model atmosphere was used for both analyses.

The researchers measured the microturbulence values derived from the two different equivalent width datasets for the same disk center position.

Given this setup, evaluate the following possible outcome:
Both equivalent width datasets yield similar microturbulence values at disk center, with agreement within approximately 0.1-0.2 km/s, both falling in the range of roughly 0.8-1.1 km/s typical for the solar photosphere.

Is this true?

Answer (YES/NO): NO